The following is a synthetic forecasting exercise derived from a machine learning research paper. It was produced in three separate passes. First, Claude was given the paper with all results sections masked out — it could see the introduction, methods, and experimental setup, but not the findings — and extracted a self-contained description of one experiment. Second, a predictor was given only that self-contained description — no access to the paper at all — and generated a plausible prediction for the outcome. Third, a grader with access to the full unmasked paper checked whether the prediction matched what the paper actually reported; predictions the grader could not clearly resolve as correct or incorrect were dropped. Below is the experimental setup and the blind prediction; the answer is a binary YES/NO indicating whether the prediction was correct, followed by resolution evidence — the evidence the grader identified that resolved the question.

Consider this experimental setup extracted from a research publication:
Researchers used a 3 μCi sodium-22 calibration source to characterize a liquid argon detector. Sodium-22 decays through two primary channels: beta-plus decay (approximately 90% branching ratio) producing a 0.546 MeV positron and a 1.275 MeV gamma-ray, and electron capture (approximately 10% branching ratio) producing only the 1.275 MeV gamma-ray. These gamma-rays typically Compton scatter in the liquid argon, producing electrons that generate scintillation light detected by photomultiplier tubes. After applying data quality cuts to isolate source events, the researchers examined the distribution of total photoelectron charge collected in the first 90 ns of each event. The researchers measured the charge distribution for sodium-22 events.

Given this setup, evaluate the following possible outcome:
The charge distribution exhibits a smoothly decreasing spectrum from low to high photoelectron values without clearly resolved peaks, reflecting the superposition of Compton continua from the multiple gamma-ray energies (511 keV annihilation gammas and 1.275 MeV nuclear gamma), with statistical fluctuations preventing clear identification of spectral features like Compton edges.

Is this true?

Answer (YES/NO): NO